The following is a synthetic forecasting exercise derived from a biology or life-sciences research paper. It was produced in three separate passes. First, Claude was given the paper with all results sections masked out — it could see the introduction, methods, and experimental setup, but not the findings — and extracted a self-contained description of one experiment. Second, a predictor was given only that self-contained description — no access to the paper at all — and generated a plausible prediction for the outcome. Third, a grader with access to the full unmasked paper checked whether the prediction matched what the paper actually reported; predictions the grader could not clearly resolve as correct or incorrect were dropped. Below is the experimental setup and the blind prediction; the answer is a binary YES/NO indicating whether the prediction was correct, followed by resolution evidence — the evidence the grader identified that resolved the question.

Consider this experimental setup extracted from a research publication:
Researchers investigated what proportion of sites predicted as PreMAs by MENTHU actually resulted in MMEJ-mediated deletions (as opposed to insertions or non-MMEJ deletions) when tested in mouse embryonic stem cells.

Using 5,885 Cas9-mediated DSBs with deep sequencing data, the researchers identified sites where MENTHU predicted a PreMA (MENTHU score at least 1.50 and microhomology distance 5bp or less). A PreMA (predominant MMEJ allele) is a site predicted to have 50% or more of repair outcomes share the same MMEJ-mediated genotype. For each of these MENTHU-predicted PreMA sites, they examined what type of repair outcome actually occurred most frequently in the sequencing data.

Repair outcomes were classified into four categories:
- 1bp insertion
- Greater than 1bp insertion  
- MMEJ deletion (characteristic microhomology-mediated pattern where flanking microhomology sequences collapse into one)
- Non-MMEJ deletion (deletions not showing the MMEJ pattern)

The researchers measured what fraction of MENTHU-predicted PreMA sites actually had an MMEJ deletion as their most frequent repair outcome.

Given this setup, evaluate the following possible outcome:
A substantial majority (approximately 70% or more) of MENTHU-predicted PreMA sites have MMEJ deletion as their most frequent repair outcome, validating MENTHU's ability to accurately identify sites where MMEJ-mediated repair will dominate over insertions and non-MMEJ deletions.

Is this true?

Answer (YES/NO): YES